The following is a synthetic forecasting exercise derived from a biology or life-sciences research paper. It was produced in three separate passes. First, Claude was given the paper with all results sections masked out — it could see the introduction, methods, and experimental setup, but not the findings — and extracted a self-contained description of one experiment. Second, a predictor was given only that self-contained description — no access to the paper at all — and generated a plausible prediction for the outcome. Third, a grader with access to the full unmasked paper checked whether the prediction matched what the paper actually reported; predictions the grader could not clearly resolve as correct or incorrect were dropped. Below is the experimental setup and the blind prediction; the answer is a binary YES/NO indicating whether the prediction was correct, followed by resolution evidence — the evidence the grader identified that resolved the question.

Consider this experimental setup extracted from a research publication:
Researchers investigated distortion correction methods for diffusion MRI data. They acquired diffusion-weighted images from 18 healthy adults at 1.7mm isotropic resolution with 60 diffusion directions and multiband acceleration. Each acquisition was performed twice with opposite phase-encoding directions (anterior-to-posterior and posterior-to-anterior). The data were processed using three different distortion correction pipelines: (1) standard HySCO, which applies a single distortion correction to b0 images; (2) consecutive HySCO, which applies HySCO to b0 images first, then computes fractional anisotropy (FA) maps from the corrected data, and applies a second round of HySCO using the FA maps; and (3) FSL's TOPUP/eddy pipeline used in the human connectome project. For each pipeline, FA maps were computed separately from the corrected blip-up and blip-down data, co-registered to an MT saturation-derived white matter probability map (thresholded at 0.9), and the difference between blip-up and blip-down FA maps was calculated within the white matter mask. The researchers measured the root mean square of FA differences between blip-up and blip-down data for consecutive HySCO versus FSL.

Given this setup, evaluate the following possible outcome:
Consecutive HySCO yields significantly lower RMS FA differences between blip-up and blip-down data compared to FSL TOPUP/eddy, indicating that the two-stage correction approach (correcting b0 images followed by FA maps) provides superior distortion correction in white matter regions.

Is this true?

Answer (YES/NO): NO